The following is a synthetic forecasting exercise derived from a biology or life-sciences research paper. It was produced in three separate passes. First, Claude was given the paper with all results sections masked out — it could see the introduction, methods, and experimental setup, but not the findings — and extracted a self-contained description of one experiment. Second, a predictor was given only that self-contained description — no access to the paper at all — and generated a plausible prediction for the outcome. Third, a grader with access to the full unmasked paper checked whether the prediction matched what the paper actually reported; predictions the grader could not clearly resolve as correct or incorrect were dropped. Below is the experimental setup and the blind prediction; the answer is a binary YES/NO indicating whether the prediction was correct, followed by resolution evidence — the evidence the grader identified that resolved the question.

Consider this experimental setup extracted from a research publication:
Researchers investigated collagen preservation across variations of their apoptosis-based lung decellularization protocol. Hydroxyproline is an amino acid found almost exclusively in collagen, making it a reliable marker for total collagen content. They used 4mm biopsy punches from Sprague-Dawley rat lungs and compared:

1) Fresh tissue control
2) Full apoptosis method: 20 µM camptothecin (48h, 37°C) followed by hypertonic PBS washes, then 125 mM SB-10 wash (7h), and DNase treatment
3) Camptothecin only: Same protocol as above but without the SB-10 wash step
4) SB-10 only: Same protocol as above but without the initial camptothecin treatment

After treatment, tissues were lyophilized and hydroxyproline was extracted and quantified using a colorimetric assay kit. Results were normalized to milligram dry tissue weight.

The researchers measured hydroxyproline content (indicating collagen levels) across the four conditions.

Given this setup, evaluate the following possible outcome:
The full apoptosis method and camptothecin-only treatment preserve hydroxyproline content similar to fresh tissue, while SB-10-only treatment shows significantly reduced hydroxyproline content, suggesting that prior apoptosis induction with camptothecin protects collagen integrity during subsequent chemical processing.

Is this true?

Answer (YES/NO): NO